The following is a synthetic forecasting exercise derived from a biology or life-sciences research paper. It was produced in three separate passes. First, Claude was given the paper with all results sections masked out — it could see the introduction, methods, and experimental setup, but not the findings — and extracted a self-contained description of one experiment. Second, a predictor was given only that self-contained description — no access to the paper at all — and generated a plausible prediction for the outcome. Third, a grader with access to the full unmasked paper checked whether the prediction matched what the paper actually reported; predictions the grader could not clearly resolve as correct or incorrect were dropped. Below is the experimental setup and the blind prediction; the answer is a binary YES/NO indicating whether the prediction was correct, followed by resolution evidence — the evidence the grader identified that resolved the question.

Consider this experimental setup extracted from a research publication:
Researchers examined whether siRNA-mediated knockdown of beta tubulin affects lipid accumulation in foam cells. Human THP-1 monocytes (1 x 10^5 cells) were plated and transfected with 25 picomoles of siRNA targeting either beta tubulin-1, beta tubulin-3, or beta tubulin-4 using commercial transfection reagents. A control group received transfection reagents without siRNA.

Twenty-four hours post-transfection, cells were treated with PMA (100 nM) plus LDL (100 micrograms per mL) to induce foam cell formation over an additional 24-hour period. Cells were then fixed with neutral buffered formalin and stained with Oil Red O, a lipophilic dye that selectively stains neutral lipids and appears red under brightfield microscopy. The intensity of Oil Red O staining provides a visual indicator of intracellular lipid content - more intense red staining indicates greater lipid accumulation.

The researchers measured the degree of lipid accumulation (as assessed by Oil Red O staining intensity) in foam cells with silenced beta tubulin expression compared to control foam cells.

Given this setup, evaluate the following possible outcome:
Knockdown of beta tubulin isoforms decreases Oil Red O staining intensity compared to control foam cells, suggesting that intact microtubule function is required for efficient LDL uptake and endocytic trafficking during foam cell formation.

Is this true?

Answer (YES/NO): NO